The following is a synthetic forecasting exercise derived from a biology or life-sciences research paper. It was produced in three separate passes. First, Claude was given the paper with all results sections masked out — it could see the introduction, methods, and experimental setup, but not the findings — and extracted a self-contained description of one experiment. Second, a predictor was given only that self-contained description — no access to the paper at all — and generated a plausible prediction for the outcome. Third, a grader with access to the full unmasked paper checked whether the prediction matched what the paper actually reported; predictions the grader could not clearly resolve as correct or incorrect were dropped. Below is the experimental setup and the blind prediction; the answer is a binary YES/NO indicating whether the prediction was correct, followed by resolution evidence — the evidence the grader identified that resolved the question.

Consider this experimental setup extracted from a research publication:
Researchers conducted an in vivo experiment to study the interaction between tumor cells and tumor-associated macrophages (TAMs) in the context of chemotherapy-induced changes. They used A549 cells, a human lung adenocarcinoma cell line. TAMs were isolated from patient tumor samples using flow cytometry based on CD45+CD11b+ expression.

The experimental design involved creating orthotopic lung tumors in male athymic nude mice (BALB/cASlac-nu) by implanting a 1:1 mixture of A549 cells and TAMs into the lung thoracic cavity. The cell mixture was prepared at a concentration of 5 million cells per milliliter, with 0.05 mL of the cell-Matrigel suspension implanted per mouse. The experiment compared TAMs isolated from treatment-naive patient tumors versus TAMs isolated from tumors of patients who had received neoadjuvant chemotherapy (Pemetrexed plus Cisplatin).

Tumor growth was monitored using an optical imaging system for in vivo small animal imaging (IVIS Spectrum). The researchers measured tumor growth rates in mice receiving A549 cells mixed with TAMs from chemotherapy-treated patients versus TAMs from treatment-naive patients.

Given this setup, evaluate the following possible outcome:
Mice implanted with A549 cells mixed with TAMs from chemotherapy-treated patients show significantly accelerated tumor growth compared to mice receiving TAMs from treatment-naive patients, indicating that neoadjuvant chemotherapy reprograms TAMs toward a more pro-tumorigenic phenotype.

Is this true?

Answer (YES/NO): NO